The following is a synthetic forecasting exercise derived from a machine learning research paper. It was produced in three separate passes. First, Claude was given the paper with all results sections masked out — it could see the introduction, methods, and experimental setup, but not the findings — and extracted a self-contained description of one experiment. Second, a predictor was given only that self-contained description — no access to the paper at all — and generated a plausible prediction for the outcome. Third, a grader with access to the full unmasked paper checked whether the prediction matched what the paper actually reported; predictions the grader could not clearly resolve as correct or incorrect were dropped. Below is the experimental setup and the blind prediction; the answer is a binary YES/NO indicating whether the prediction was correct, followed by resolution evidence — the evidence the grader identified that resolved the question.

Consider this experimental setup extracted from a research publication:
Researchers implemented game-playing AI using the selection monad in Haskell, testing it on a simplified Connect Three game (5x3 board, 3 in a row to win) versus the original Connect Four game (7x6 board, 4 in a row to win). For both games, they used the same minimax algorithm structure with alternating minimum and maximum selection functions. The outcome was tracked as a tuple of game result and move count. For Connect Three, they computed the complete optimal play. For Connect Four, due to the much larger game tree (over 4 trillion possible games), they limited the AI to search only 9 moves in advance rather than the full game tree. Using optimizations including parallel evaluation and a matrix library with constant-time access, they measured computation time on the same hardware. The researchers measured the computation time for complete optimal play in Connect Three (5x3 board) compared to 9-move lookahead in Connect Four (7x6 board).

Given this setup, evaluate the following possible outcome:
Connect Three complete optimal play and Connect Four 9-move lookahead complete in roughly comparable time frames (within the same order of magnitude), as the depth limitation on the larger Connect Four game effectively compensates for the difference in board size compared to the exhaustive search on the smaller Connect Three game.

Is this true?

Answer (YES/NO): NO